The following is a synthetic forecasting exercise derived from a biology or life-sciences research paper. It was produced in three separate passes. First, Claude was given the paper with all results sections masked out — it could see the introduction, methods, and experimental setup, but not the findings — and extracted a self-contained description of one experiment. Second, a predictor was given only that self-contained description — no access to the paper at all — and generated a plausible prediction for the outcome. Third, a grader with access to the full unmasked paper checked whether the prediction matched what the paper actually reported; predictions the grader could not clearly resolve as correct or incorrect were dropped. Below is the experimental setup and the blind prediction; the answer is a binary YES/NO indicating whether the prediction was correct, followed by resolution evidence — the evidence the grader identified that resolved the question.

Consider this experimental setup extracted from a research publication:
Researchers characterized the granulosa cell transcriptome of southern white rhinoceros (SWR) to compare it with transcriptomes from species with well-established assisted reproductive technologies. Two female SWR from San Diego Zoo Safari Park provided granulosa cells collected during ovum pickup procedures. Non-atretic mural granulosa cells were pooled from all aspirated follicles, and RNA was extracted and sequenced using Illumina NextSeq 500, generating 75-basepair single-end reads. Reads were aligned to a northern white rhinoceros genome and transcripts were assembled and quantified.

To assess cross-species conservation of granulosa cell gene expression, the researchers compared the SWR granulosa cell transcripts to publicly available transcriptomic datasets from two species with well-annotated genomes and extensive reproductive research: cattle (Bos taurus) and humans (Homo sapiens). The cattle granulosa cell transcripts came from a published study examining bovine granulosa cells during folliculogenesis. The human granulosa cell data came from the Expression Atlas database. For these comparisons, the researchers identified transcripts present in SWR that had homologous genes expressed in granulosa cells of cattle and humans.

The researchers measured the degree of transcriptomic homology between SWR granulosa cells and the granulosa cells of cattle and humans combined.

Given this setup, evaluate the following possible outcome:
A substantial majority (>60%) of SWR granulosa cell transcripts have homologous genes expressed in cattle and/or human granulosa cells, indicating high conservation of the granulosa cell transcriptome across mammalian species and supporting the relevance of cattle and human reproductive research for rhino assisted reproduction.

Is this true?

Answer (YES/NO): NO